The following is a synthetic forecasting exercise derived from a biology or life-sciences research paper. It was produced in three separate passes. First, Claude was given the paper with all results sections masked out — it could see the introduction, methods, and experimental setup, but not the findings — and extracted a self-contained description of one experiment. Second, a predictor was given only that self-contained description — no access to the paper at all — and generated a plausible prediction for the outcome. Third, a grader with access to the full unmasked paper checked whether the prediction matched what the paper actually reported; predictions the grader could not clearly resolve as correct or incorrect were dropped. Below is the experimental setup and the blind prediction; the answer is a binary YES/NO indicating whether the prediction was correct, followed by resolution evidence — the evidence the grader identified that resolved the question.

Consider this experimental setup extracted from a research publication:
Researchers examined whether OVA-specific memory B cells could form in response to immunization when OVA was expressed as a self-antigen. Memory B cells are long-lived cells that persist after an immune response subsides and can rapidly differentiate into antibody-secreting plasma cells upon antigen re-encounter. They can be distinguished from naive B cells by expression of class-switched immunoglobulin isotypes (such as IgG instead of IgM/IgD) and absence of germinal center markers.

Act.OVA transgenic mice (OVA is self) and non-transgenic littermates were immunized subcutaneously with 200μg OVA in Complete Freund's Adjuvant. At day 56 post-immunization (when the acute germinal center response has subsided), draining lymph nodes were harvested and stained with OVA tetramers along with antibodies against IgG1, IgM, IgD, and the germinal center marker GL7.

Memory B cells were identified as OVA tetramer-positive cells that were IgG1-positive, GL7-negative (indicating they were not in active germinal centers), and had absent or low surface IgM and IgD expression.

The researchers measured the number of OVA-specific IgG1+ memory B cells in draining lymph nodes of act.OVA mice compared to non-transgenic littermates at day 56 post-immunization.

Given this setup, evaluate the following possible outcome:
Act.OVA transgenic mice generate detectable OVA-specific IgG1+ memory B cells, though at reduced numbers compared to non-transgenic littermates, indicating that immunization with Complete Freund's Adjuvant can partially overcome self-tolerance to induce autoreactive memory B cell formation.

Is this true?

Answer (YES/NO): NO